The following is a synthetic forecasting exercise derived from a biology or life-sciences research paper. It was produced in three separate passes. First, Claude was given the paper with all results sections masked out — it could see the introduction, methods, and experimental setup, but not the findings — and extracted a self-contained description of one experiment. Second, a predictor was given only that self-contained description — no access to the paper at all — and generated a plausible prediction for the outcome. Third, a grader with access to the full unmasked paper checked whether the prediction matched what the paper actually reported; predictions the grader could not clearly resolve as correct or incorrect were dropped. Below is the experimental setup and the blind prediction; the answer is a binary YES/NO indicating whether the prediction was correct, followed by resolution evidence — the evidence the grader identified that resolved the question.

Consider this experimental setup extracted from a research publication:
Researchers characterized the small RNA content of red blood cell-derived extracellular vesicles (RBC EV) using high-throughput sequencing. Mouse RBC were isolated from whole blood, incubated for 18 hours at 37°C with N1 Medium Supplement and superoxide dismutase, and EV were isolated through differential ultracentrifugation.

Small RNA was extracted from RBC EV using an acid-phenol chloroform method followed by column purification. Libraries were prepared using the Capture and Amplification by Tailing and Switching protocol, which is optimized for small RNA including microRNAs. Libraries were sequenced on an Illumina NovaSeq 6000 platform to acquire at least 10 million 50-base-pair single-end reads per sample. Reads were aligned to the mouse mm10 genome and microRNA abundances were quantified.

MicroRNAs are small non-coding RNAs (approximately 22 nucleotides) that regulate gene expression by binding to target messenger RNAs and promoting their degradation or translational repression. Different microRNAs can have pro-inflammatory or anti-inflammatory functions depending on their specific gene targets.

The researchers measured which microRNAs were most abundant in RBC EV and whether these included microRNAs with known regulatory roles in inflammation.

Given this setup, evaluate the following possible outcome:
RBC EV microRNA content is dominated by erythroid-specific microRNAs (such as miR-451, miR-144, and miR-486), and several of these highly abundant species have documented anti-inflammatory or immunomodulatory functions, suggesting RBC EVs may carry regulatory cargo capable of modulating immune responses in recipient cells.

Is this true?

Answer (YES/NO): YES